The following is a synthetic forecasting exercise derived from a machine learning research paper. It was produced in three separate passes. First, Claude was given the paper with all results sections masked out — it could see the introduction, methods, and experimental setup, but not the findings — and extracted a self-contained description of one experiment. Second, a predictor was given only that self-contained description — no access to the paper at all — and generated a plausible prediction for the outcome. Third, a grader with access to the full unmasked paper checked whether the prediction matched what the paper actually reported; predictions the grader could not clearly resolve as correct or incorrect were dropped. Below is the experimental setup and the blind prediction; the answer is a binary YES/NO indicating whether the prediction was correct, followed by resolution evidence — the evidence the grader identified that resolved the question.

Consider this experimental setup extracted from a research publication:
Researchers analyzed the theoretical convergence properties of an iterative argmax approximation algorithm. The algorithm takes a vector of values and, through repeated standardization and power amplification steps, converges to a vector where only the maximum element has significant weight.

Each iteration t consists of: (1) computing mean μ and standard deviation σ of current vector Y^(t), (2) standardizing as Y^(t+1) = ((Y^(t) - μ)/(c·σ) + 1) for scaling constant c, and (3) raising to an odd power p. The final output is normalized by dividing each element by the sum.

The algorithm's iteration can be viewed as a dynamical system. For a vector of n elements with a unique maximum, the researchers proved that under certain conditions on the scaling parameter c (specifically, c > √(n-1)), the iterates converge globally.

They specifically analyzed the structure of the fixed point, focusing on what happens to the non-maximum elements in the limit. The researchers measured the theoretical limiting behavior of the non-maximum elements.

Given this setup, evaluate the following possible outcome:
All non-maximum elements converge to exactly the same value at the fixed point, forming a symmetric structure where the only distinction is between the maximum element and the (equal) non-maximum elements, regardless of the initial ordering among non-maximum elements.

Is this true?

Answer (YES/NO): YES